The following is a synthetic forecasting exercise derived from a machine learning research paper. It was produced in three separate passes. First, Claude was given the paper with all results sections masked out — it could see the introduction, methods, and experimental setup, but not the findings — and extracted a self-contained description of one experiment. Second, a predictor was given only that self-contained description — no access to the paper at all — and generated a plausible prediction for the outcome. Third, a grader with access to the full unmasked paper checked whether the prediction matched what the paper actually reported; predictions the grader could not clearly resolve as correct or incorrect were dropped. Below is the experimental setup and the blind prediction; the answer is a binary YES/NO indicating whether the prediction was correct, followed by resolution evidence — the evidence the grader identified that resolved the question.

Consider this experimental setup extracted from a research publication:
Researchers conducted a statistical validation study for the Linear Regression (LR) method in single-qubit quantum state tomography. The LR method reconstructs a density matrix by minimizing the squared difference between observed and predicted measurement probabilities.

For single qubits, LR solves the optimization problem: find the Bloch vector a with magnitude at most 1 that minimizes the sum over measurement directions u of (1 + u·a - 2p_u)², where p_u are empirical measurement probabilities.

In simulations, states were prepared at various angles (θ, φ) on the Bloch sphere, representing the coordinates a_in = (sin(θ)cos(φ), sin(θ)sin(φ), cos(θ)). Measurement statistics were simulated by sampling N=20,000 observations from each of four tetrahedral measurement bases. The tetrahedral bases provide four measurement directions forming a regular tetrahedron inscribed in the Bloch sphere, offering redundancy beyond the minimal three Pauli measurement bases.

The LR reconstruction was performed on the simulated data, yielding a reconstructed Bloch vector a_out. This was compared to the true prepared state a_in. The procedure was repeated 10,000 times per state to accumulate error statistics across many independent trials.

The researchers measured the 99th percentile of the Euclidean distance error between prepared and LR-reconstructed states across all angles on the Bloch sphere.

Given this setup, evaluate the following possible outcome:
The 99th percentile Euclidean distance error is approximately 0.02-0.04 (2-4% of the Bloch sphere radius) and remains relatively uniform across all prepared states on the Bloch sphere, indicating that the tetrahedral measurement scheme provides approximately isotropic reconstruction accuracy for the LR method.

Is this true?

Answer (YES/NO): NO